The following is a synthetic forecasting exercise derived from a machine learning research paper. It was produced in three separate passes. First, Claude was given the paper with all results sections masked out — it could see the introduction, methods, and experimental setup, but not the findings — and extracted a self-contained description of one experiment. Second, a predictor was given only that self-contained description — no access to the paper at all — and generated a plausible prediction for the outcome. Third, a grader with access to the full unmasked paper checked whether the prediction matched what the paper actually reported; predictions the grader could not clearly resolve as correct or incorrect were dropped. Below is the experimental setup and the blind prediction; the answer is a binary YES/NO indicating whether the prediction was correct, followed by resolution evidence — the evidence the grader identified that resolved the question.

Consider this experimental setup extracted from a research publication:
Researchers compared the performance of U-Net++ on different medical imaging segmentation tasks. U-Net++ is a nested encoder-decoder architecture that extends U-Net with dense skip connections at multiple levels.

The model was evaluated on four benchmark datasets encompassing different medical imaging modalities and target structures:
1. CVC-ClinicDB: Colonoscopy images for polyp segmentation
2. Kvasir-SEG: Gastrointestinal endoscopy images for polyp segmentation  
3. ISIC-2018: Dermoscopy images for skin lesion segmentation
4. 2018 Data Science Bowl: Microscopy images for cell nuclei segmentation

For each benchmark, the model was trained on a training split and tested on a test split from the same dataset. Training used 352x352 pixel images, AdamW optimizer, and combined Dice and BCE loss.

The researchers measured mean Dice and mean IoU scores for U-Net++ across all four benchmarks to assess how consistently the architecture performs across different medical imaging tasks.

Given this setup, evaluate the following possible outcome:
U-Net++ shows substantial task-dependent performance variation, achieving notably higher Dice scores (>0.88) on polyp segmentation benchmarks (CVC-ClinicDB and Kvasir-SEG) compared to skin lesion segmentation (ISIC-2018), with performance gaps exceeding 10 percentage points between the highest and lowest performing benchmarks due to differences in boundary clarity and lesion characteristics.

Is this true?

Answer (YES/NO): NO